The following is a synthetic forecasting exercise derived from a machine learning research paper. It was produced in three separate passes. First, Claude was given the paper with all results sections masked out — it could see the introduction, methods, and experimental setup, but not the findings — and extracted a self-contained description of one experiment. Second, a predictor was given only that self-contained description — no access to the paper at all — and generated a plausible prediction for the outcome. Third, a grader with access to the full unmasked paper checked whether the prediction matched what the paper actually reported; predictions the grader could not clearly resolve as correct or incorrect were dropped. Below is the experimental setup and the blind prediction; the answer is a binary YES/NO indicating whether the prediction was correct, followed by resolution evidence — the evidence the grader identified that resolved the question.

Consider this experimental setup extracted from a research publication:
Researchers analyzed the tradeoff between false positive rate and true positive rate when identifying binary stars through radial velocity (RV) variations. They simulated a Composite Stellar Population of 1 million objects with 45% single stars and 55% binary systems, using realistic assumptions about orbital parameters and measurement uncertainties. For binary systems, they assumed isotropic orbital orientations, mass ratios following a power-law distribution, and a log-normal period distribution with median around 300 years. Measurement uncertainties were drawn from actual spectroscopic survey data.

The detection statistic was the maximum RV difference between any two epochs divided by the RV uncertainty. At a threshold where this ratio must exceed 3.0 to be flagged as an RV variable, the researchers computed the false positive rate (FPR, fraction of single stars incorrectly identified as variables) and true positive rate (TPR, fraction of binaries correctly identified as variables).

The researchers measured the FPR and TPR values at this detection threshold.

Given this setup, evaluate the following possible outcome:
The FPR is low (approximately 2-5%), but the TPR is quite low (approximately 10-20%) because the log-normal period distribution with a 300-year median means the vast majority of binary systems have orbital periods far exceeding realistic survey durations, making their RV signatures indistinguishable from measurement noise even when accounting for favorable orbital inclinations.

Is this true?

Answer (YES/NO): YES